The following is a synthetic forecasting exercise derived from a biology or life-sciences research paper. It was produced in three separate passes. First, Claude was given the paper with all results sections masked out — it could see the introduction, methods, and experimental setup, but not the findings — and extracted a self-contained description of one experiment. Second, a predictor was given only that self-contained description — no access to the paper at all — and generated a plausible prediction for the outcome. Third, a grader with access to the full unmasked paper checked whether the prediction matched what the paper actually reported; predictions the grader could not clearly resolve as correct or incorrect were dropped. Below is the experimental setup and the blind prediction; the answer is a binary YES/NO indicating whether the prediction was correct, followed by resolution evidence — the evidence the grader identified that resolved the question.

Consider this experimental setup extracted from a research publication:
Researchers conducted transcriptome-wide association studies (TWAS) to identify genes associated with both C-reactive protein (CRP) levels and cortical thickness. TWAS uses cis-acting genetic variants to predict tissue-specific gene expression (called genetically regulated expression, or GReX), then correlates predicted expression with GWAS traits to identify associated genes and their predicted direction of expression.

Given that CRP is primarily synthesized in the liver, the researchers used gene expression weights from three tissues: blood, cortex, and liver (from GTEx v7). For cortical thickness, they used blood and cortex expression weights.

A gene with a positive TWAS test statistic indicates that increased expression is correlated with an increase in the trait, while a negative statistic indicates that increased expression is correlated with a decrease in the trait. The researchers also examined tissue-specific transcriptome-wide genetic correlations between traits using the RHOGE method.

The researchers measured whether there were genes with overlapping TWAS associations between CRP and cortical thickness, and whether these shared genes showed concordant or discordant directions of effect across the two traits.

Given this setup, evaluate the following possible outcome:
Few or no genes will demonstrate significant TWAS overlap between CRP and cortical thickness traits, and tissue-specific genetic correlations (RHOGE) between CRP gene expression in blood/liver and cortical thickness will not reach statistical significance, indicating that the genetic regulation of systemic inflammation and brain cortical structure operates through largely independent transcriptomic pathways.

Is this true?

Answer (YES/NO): YES